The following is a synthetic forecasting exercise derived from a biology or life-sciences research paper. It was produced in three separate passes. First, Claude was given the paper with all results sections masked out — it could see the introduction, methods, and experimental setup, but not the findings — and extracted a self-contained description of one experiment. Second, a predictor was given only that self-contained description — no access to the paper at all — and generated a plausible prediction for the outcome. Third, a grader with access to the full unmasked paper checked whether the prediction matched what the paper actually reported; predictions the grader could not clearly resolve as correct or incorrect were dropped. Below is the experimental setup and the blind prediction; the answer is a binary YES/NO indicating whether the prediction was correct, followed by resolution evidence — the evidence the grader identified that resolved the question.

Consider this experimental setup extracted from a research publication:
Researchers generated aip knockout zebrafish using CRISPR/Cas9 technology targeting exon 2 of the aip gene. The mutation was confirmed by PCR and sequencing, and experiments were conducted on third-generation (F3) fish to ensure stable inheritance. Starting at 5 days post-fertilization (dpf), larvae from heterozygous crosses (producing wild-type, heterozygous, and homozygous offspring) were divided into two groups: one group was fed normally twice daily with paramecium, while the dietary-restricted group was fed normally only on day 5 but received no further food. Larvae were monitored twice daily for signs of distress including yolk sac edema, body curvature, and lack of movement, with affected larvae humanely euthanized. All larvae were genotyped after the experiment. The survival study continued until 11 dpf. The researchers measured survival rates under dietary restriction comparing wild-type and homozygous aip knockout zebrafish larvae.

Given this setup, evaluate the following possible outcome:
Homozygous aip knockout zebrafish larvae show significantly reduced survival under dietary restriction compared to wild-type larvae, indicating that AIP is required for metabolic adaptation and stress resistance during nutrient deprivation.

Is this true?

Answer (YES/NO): YES